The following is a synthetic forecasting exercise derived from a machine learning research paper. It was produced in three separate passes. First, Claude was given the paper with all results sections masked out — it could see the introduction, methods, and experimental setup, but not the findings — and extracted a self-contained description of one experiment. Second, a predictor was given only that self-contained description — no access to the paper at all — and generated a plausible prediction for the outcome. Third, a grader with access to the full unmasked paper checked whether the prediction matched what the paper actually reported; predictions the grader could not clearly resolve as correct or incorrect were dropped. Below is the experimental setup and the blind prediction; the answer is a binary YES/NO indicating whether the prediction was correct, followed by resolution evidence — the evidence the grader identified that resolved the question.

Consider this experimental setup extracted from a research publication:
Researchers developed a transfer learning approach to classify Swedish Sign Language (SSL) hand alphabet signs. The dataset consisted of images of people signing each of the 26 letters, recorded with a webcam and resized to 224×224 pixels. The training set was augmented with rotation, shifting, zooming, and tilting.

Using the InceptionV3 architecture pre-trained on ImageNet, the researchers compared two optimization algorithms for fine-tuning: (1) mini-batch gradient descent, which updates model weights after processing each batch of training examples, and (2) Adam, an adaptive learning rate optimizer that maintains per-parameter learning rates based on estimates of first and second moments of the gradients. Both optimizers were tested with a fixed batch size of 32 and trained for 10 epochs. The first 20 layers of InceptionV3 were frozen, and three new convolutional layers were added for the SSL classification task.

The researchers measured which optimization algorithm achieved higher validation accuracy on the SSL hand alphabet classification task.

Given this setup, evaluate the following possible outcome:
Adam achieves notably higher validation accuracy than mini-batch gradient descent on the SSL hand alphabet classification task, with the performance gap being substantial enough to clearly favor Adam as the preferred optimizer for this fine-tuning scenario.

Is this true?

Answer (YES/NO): NO